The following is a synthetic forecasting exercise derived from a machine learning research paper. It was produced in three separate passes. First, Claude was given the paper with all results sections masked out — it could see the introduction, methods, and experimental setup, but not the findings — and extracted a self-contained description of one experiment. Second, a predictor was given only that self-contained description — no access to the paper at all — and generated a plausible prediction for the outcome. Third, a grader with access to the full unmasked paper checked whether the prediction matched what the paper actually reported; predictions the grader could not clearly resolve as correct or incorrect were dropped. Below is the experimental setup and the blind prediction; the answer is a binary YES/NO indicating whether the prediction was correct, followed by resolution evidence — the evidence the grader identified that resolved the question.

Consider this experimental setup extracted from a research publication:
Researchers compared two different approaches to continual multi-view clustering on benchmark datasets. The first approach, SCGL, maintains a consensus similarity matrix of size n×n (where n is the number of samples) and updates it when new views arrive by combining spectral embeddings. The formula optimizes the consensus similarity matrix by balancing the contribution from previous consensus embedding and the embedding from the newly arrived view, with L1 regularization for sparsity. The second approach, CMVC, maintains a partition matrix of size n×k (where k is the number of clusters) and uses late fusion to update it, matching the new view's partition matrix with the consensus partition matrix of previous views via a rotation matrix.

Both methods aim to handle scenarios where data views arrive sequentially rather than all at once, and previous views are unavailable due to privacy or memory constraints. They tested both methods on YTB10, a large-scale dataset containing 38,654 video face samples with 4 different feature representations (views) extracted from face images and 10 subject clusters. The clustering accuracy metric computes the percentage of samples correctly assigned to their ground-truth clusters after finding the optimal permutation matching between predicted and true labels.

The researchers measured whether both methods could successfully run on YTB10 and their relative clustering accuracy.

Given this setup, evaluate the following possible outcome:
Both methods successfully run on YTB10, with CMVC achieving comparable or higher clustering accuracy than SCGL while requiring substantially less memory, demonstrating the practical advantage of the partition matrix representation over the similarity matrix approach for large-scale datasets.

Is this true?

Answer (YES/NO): NO